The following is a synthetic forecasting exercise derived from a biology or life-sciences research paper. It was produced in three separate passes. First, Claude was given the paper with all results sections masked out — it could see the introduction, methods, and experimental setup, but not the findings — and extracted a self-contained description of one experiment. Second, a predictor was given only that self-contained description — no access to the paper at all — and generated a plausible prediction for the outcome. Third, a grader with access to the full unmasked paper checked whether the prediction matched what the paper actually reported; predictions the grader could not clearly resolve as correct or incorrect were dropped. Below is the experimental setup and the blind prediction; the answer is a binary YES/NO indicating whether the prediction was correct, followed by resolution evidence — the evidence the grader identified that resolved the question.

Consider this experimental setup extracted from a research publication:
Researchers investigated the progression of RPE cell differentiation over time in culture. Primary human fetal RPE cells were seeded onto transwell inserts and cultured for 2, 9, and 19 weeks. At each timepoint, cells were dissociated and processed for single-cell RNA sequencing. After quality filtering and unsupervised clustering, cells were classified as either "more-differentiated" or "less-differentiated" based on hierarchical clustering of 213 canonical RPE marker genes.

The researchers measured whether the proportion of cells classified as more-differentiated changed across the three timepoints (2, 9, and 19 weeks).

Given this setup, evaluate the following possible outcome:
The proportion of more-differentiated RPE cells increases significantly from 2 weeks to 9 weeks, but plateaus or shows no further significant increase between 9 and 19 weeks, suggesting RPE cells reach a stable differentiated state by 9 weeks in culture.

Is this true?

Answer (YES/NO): NO